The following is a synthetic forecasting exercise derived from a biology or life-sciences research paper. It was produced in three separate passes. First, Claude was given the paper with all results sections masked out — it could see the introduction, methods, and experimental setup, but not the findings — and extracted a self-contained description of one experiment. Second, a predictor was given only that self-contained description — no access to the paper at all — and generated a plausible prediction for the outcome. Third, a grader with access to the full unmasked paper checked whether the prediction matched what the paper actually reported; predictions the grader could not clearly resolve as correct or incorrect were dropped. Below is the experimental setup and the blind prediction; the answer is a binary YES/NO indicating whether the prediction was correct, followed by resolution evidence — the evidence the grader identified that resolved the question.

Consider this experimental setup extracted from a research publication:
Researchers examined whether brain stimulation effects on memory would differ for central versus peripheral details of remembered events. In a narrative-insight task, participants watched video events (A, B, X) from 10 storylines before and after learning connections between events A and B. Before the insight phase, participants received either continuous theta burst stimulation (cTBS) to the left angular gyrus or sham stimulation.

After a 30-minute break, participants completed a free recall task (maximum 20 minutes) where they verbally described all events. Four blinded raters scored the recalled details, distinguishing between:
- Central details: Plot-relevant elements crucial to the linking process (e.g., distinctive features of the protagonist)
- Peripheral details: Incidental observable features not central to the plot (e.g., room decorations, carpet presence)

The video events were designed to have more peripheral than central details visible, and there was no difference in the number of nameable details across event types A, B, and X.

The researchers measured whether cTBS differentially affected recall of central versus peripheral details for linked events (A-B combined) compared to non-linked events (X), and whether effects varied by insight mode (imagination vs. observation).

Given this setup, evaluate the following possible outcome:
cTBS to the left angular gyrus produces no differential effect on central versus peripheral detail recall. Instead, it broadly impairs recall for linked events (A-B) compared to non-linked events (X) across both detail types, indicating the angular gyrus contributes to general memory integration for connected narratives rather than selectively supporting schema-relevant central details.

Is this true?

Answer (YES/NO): YES